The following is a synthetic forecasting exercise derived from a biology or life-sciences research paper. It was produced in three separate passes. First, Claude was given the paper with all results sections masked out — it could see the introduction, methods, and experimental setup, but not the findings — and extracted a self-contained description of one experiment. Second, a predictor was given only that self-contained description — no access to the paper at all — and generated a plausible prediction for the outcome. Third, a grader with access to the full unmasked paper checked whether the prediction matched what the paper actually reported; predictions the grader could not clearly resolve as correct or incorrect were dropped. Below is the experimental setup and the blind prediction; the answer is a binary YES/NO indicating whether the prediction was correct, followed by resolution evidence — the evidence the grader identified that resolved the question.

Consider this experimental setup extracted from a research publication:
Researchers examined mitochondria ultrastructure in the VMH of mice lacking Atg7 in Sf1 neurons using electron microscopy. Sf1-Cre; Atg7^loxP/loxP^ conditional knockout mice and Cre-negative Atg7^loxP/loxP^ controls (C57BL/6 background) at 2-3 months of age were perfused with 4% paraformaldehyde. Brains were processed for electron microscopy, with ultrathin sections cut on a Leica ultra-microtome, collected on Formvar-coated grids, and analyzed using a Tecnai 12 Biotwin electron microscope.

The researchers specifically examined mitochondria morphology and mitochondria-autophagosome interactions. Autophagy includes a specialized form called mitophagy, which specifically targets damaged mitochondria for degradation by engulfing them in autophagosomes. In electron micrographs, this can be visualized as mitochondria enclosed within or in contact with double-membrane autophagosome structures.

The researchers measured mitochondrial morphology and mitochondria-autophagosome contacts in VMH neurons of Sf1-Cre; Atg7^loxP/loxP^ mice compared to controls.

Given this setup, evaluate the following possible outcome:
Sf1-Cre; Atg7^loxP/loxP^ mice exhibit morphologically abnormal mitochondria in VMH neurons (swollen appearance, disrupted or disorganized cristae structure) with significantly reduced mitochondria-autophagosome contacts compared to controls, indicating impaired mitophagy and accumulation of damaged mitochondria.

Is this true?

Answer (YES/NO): NO